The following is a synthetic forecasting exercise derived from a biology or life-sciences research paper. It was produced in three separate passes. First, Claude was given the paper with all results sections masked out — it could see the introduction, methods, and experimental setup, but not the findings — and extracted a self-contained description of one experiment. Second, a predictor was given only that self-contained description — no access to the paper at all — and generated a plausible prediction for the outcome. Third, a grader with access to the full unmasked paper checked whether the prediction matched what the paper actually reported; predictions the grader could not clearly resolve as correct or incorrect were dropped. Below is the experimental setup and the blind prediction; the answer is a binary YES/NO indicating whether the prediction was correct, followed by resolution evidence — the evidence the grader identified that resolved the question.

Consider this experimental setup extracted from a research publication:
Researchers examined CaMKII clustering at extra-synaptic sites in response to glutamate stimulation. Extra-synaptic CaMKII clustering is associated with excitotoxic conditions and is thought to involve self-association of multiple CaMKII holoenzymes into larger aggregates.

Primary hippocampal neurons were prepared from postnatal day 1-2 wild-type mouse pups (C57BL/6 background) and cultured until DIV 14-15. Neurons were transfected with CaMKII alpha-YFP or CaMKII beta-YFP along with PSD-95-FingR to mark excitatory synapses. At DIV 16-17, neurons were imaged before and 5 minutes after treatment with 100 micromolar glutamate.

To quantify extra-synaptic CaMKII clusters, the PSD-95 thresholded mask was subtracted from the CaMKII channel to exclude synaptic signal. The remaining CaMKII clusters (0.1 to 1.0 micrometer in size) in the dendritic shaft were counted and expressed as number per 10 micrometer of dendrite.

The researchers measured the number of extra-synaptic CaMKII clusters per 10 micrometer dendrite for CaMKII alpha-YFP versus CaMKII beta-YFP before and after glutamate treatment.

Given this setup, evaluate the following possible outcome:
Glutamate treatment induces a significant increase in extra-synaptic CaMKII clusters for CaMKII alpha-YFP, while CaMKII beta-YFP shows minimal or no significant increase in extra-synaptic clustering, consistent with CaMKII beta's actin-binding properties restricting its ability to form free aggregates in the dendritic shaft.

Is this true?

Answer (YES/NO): NO